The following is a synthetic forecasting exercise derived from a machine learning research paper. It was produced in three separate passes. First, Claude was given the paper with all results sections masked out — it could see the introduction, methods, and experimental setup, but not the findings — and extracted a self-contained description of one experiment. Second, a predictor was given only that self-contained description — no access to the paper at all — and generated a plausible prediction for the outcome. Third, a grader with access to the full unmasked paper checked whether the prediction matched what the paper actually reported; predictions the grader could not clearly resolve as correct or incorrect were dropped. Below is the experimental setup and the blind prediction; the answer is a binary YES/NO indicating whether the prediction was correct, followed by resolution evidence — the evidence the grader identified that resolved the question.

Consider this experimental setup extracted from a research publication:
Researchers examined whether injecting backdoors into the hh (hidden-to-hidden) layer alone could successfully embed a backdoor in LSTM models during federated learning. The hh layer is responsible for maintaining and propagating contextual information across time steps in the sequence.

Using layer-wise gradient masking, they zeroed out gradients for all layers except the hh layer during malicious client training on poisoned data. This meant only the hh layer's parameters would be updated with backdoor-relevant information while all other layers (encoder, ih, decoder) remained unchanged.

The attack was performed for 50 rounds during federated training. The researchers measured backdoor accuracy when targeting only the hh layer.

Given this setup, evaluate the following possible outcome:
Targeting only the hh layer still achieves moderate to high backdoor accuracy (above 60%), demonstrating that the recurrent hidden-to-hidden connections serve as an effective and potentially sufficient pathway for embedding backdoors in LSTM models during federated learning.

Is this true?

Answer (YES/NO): NO